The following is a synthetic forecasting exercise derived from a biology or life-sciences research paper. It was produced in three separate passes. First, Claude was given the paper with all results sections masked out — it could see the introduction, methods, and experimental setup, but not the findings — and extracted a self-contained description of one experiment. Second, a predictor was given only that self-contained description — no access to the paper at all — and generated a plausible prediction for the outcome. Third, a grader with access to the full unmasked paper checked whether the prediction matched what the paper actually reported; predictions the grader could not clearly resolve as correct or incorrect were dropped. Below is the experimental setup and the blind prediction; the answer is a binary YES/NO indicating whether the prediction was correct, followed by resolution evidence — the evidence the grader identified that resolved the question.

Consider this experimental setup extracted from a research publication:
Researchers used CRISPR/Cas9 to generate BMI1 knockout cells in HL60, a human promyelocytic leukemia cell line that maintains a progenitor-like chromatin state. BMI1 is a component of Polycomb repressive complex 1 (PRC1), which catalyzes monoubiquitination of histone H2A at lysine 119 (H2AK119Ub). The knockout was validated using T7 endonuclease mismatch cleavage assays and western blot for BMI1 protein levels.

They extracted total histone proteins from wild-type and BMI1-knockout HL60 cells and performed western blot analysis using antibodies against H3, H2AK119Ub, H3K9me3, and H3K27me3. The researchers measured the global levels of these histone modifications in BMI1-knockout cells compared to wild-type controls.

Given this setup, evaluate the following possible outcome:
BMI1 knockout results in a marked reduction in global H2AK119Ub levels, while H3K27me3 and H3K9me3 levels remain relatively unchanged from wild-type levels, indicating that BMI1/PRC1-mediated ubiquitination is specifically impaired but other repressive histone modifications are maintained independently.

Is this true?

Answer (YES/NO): NO